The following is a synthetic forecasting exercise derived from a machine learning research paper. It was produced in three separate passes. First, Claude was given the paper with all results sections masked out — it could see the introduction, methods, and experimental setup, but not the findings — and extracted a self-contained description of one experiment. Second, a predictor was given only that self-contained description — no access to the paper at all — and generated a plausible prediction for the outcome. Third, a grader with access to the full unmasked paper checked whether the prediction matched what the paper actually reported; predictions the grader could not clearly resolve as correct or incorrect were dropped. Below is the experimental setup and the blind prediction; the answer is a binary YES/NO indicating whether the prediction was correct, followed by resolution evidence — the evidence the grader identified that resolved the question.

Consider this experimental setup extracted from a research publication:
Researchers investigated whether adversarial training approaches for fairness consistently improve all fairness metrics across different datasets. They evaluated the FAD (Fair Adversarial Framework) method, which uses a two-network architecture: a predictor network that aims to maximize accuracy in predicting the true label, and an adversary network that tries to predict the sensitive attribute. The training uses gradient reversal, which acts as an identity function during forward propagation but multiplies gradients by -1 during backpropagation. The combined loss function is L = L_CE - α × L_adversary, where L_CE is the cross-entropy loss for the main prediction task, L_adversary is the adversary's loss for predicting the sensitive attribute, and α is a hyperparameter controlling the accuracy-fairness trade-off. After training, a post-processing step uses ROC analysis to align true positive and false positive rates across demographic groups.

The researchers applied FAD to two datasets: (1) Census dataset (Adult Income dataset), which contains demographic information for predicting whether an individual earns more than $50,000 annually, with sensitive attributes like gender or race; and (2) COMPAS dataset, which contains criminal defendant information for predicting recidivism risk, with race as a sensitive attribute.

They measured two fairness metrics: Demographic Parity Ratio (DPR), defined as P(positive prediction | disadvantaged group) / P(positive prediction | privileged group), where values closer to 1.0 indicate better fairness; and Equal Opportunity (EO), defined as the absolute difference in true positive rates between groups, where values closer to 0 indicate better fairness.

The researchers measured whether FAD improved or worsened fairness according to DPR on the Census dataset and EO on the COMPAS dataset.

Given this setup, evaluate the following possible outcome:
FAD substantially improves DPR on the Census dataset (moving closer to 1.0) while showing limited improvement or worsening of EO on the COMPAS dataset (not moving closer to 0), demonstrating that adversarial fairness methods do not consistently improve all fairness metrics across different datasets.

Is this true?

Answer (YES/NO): NO